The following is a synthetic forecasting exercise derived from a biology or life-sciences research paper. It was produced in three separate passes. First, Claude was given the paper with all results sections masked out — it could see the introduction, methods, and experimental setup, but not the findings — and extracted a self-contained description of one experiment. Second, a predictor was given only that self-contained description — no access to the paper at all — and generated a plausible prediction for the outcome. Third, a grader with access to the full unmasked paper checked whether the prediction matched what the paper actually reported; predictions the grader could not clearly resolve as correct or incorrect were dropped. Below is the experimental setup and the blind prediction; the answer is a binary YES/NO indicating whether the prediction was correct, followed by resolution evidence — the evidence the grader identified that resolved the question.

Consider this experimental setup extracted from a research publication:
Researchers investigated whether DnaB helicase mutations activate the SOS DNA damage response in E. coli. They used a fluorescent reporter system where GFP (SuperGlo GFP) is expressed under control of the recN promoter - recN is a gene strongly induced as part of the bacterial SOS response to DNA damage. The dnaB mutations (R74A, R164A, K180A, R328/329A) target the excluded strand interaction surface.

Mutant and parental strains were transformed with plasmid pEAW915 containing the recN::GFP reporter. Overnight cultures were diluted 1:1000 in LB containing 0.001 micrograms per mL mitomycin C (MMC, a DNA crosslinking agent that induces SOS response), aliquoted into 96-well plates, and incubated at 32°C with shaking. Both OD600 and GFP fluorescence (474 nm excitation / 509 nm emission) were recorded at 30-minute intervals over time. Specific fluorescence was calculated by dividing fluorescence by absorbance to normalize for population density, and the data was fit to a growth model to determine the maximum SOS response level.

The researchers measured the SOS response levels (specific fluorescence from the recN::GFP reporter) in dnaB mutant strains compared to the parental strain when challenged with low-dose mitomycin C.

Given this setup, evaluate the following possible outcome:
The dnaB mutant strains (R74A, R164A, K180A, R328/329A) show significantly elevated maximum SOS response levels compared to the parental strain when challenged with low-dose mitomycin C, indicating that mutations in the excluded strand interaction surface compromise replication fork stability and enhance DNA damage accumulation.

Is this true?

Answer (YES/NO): NO